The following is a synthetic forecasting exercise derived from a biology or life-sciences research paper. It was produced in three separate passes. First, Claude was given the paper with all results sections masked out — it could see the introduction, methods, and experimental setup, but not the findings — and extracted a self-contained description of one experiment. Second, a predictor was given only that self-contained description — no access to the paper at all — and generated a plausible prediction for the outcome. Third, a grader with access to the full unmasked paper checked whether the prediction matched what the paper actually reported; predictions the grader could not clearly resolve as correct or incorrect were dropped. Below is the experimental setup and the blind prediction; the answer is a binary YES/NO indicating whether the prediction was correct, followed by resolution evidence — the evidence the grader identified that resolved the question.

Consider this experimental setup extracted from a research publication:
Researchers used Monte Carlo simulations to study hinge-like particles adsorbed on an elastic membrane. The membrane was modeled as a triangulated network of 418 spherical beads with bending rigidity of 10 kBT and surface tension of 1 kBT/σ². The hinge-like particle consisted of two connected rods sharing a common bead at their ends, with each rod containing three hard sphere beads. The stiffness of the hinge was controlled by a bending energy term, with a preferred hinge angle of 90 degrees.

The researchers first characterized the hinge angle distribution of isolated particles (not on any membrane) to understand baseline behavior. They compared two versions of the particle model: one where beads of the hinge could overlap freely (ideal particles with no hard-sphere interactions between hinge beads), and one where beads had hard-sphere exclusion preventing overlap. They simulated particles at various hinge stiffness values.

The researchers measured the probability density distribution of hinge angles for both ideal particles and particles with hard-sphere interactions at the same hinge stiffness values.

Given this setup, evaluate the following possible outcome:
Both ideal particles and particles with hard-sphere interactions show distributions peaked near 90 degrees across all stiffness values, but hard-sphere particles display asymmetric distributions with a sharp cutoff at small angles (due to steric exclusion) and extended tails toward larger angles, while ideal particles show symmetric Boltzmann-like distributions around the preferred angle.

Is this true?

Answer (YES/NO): NO